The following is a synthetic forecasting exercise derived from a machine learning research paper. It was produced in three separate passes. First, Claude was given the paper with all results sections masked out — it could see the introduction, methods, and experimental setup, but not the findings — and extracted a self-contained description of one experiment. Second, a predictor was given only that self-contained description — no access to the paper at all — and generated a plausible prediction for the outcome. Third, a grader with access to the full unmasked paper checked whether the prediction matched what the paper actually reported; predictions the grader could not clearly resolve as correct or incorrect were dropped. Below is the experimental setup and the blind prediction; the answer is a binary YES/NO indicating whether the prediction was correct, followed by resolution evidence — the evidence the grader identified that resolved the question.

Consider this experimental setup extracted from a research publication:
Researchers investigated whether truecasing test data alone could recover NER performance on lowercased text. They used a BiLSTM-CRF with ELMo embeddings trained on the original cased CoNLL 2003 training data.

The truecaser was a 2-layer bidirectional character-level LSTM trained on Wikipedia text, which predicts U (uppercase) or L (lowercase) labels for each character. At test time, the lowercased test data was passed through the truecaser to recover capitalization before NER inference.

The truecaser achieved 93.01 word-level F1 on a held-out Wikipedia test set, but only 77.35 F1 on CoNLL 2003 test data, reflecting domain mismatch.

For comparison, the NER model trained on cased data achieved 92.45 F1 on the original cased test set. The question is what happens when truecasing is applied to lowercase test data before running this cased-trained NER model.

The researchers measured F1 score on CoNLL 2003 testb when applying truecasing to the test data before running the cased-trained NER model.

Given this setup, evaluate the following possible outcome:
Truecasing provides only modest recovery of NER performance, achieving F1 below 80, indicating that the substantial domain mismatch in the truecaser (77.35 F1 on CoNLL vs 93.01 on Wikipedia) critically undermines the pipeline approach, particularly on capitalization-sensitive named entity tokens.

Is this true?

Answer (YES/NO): NO